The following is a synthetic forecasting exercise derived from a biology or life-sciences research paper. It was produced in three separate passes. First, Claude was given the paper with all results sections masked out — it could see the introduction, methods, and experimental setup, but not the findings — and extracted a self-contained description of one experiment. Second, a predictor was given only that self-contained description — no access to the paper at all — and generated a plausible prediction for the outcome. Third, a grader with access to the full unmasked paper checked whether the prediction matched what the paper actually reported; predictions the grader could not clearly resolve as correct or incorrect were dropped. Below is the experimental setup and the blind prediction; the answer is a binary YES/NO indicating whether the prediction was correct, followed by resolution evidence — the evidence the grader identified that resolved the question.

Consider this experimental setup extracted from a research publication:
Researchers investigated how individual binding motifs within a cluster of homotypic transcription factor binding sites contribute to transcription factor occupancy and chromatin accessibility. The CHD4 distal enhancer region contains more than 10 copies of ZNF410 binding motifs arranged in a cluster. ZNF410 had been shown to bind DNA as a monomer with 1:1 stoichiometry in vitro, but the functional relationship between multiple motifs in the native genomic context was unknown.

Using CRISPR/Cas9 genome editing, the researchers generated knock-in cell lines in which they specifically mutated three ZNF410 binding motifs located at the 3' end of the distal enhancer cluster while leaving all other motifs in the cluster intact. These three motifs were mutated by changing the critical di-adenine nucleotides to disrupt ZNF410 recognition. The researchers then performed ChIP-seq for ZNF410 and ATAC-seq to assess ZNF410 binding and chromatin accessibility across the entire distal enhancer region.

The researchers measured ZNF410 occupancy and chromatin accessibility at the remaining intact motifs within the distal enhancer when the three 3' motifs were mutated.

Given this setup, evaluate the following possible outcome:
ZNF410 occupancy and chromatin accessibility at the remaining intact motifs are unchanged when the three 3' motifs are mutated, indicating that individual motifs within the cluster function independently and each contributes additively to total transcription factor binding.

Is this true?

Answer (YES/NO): NO